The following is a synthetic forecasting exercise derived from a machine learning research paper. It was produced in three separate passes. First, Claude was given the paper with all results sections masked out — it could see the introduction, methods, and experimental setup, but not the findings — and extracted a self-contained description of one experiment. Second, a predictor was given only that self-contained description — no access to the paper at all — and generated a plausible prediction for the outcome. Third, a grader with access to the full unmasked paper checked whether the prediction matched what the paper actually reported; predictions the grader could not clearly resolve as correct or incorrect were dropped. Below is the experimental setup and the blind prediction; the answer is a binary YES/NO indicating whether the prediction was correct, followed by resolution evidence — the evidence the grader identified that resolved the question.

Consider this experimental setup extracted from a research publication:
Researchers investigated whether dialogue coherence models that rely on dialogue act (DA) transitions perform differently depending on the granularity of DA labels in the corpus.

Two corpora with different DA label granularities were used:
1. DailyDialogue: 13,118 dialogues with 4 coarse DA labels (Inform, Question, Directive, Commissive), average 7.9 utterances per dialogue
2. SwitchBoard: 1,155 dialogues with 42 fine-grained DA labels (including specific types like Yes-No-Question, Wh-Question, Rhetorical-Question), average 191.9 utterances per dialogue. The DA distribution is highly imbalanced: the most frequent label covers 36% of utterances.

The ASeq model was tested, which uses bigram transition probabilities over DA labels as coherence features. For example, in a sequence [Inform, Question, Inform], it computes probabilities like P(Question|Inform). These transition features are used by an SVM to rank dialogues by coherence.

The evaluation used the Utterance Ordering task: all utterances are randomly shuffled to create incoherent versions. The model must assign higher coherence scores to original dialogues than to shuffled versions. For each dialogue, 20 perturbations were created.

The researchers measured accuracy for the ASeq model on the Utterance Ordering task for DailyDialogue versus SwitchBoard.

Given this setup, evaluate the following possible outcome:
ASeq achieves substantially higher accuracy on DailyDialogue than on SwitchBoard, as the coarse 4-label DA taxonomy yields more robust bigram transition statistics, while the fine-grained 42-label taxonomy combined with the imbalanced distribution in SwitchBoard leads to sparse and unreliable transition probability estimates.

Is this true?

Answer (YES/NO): NO